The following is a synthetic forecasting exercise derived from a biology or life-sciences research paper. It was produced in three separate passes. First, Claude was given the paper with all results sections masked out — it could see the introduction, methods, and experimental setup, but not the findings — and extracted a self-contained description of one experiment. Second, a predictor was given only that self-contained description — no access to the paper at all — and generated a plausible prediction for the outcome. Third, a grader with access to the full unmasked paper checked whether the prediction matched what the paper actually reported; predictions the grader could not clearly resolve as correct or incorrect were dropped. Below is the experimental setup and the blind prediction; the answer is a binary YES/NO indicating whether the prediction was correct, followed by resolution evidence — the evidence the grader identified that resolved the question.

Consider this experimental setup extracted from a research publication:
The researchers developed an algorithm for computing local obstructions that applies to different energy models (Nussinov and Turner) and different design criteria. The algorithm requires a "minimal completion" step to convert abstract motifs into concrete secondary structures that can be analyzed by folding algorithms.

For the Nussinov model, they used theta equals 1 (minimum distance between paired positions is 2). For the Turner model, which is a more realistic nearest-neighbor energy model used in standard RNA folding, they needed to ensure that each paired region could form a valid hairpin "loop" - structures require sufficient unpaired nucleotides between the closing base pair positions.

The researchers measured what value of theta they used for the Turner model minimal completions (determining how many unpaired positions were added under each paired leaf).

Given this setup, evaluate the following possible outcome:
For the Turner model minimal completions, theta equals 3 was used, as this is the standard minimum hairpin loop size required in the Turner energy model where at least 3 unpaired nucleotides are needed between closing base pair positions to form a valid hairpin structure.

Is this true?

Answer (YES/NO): YES